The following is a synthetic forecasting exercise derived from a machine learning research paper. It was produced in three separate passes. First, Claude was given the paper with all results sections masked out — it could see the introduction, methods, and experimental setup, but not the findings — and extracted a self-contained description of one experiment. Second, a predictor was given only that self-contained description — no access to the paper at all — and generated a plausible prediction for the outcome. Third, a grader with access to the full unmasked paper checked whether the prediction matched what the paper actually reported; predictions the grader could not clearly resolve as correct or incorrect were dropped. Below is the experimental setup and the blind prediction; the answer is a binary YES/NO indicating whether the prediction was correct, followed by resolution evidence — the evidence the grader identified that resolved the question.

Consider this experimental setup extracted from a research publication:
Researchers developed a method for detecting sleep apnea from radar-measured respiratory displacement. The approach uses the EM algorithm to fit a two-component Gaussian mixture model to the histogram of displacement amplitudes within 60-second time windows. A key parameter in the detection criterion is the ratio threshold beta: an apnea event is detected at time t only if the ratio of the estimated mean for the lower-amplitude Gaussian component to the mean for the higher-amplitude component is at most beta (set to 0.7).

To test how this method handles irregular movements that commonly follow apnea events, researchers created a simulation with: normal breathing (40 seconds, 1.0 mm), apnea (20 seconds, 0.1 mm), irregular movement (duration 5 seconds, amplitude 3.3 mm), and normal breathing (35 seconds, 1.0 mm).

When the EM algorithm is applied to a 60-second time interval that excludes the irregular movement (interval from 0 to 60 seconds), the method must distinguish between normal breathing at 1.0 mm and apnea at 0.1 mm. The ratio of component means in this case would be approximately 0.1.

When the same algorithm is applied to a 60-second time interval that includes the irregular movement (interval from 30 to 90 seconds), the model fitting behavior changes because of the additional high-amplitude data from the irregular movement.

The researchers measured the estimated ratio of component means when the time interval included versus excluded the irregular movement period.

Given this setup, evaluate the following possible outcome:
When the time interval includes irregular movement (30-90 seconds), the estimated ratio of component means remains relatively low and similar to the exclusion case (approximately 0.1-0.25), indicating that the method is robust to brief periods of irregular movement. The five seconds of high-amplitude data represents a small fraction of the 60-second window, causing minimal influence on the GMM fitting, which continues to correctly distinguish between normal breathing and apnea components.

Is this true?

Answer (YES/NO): NO